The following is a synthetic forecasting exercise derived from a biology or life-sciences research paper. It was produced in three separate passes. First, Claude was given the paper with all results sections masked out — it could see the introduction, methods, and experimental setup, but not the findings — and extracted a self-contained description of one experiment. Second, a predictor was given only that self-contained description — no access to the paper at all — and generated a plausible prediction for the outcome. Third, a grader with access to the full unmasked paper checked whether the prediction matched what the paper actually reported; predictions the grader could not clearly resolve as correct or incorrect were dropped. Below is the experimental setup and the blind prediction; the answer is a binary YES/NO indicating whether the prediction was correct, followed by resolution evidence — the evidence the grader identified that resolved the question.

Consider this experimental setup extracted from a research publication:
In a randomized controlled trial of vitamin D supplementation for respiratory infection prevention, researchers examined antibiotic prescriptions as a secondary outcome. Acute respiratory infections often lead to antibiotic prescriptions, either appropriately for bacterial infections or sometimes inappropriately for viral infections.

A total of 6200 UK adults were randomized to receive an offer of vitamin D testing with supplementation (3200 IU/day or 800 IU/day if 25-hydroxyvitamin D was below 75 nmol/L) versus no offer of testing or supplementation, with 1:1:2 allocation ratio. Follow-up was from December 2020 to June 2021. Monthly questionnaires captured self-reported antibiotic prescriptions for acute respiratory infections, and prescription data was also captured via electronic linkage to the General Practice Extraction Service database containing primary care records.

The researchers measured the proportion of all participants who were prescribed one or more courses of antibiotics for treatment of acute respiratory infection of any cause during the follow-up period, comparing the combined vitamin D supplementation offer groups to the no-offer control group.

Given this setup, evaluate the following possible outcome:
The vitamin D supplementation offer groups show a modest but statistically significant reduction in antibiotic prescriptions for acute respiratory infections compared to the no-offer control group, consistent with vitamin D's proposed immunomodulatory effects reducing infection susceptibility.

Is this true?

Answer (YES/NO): NO